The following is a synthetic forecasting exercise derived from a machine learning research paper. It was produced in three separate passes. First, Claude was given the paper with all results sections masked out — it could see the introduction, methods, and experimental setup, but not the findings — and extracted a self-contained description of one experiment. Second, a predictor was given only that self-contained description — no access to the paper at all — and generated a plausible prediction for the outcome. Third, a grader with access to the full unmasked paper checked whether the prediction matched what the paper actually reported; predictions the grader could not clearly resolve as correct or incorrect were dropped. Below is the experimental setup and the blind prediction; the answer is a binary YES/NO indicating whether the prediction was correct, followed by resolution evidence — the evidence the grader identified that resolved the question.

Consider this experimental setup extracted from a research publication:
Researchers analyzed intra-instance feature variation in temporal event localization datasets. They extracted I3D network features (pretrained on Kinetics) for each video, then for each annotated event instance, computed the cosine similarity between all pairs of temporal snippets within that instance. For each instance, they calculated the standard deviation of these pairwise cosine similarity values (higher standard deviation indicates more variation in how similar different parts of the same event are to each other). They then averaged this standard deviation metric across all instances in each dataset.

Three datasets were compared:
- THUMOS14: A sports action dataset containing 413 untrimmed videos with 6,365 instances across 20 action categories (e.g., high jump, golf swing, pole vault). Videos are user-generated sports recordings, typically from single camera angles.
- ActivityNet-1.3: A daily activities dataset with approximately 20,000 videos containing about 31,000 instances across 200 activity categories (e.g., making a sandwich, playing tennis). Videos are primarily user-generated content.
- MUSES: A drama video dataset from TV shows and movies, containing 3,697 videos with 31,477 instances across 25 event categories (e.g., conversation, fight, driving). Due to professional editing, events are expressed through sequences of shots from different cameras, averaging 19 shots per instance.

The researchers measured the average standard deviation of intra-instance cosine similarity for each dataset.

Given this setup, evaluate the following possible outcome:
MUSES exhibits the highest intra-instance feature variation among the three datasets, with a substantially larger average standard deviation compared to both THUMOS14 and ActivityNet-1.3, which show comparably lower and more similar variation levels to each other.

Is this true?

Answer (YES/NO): NO